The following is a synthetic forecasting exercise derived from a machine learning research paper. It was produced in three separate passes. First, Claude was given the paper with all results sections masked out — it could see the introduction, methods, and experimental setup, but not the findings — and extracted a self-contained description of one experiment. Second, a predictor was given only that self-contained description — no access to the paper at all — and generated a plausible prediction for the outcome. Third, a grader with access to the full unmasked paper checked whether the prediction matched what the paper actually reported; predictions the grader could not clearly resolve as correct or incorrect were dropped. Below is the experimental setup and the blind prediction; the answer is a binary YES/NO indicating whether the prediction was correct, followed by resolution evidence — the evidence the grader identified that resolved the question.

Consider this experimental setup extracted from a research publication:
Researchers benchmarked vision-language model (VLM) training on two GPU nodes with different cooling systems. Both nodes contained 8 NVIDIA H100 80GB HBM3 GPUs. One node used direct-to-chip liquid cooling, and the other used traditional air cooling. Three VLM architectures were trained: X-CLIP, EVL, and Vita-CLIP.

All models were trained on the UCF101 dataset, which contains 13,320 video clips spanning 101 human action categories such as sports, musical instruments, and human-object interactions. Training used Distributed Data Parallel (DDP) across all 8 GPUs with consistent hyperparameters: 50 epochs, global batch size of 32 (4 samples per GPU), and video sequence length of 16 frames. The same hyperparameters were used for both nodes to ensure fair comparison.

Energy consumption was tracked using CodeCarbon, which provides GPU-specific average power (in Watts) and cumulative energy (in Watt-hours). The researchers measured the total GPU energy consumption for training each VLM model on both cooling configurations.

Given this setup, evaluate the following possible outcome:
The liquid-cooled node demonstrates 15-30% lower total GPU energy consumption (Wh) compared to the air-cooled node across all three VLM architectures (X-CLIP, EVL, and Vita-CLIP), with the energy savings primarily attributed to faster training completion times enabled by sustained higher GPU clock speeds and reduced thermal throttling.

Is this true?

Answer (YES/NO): NO